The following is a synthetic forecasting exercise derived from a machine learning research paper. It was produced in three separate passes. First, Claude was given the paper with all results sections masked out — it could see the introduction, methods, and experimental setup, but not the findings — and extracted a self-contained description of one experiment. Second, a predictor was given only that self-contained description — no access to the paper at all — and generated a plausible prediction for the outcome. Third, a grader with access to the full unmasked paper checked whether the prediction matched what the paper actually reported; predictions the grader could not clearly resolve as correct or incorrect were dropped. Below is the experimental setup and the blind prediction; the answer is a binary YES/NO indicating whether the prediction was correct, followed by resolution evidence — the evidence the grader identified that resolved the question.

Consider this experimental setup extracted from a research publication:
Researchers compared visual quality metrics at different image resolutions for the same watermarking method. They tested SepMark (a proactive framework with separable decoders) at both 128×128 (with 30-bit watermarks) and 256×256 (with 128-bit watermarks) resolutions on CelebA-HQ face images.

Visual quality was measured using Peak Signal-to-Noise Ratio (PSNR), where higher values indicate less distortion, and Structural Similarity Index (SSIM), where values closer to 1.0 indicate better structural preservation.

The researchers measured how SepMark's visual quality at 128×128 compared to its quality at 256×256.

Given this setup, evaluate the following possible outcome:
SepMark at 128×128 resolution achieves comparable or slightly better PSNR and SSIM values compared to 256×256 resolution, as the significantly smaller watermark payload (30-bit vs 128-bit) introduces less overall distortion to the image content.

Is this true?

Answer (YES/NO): YES